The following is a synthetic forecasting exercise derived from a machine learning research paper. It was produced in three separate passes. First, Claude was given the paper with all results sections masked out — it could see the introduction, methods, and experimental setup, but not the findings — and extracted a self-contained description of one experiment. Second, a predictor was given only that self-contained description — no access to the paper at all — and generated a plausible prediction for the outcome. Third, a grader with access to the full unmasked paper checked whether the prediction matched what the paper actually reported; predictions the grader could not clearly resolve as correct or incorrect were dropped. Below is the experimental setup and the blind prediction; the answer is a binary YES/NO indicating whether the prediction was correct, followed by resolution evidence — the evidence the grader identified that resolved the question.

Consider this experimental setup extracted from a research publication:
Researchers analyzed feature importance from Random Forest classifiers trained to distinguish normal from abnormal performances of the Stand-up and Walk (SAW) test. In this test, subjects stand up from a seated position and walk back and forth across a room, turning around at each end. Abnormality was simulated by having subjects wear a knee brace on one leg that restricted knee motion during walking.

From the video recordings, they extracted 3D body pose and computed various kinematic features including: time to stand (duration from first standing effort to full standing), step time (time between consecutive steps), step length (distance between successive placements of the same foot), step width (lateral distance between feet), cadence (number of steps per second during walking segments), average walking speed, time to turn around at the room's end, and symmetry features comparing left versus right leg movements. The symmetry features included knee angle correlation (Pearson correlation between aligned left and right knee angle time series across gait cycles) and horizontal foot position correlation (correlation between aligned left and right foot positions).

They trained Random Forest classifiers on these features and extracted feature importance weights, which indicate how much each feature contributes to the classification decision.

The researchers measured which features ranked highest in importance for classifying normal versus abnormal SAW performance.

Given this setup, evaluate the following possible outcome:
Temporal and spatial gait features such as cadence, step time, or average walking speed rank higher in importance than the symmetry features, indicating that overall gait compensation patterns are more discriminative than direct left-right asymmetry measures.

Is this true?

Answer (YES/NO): NO